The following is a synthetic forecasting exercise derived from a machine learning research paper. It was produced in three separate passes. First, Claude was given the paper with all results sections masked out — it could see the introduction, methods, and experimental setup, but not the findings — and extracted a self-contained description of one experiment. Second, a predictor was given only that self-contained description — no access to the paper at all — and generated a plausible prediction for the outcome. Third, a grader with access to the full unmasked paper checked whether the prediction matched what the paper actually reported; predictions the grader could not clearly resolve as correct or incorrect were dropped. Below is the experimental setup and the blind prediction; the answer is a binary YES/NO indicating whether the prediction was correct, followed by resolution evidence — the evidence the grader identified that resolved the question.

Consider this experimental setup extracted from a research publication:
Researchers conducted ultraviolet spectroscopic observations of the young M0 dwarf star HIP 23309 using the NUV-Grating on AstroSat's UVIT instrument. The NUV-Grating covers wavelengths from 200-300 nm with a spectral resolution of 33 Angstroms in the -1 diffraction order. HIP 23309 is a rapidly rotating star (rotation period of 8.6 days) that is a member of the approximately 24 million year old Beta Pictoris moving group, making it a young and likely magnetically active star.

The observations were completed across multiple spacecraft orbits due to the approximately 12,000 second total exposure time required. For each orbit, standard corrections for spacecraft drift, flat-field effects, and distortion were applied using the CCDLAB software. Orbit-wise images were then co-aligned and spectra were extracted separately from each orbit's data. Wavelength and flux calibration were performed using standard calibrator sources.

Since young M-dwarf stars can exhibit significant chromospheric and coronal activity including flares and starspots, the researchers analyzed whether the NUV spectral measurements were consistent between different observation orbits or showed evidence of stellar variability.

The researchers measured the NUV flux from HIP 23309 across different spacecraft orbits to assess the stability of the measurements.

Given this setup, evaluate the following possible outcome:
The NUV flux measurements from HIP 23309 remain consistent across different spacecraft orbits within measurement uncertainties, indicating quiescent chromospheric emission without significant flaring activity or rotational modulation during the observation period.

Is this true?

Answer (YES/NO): NO